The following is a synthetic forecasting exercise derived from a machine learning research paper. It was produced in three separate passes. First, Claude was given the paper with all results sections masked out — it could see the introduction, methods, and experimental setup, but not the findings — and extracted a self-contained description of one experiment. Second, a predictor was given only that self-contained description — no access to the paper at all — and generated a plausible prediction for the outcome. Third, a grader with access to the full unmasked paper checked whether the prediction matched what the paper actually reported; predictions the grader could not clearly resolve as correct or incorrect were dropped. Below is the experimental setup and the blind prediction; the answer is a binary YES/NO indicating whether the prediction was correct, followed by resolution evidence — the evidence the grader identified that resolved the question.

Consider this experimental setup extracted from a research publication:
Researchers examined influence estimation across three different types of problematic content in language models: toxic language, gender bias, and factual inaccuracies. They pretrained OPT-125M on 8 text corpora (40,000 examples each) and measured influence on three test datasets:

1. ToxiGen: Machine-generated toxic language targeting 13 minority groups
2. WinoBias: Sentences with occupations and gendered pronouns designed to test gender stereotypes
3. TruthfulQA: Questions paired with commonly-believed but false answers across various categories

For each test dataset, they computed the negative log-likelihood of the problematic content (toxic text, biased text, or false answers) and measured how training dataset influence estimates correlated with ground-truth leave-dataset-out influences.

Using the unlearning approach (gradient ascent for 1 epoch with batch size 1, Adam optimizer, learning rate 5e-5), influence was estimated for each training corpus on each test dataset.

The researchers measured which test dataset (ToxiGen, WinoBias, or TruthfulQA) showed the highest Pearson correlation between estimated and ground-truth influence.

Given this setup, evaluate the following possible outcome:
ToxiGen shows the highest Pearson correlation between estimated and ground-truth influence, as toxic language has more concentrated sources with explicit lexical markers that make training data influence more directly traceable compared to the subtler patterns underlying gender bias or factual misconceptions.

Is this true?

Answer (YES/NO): NO